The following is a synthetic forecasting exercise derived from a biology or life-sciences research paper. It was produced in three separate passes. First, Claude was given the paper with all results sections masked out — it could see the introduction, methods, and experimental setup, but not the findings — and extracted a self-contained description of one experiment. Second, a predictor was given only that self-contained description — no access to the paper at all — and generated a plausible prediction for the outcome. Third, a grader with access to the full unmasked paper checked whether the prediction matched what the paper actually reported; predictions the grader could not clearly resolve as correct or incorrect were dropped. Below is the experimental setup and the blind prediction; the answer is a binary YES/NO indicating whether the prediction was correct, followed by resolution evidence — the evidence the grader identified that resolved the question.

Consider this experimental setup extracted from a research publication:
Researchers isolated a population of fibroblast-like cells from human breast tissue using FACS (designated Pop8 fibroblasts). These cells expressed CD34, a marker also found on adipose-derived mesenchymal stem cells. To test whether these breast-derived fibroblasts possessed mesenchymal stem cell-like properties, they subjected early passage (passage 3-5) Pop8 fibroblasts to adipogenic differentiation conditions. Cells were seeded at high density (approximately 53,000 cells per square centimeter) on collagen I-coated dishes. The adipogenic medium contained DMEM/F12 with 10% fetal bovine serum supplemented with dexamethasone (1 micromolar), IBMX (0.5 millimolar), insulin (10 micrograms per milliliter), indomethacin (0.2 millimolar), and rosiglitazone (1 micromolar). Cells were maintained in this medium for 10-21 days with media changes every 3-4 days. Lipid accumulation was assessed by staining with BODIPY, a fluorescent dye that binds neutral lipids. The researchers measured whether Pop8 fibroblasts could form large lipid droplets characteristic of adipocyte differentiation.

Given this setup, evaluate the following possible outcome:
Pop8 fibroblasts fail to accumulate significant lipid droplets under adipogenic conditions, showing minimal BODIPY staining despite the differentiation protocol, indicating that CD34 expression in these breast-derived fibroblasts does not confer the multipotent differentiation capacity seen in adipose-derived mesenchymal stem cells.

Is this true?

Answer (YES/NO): NO